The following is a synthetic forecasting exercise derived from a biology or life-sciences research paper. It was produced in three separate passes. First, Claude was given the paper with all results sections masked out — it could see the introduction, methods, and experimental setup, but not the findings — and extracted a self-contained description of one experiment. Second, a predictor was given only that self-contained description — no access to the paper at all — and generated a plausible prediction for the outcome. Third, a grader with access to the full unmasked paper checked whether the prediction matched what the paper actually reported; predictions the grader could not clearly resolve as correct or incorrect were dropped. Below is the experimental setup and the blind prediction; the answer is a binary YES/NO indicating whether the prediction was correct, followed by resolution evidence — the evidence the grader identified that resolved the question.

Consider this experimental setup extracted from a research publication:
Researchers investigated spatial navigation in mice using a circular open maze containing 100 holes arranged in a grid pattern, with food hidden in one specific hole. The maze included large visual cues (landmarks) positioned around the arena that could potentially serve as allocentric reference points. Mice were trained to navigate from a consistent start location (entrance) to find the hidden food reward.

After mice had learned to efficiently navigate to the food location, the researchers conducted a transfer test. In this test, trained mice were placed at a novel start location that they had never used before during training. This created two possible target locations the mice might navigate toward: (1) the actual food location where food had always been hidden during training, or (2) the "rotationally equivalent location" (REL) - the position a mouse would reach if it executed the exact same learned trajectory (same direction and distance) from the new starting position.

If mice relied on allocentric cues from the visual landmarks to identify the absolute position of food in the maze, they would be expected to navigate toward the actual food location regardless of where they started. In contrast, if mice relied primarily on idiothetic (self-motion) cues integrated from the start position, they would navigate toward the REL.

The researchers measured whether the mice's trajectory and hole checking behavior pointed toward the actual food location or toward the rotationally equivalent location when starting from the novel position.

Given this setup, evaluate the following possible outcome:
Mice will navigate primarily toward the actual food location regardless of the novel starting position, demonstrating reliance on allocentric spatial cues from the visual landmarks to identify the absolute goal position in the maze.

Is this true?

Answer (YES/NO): NO